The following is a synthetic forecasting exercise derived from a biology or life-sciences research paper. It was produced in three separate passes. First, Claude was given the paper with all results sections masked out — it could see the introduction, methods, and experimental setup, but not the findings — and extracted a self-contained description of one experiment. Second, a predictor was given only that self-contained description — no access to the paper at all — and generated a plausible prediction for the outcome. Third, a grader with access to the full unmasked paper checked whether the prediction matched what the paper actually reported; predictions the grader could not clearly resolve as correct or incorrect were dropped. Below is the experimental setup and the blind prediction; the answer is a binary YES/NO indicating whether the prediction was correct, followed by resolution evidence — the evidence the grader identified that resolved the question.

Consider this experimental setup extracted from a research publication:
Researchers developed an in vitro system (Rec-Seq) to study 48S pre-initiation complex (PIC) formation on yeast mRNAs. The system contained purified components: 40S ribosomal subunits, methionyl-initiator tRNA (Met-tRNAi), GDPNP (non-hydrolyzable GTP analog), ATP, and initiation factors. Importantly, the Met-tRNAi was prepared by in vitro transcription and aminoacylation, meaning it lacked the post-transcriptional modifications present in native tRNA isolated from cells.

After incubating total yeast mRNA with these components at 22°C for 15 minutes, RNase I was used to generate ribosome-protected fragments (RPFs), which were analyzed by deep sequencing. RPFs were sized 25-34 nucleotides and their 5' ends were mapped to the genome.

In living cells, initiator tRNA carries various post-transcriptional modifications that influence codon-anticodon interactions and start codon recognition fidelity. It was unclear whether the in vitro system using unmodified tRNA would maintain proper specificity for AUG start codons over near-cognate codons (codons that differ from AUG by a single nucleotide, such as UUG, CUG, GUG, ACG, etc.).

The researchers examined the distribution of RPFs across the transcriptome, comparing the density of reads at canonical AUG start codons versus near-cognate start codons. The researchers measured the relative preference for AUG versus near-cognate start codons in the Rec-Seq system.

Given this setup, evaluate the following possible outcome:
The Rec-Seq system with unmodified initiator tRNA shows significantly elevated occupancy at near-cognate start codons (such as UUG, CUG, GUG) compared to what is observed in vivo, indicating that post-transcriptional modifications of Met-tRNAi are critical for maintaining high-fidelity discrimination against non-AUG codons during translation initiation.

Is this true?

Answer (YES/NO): NO